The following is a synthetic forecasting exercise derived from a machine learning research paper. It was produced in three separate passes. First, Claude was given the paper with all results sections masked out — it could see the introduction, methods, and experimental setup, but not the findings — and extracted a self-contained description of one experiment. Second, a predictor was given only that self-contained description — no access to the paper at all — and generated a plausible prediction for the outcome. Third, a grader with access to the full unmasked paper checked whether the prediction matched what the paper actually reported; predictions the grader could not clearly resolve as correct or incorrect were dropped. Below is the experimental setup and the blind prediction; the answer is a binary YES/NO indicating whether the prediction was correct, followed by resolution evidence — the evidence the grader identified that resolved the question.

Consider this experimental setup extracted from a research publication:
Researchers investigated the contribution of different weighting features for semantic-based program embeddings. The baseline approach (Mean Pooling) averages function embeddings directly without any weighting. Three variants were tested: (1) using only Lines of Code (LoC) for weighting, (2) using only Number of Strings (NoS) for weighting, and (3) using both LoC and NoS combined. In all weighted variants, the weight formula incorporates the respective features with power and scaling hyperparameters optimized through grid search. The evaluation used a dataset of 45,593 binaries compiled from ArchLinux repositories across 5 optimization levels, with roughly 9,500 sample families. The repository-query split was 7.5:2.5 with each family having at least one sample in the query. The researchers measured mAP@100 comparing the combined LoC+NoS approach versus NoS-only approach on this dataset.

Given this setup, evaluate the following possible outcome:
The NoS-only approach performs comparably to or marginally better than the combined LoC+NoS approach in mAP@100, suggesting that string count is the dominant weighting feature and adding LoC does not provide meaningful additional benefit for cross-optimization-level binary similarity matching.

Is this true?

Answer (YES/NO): NO